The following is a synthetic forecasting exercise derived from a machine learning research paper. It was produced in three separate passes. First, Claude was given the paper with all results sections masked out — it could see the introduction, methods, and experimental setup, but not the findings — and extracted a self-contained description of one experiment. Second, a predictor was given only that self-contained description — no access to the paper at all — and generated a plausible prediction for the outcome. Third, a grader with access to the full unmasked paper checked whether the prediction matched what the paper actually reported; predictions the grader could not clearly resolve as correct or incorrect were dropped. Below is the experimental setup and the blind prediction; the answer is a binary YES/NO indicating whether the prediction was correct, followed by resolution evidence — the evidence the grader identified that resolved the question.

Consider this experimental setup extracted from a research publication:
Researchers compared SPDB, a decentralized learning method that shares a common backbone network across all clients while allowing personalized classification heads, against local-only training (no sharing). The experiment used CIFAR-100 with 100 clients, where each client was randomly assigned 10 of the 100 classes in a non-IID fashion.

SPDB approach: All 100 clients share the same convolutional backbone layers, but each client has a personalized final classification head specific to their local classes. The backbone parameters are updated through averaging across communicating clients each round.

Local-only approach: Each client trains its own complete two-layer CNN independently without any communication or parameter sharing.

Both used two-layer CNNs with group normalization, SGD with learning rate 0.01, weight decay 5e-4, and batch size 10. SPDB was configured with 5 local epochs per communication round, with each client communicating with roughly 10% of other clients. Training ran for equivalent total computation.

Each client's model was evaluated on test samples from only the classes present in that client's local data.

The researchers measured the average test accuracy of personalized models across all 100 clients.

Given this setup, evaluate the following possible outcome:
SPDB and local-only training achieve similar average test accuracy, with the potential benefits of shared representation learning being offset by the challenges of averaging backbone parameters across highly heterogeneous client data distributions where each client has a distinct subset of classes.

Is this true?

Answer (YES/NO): YES